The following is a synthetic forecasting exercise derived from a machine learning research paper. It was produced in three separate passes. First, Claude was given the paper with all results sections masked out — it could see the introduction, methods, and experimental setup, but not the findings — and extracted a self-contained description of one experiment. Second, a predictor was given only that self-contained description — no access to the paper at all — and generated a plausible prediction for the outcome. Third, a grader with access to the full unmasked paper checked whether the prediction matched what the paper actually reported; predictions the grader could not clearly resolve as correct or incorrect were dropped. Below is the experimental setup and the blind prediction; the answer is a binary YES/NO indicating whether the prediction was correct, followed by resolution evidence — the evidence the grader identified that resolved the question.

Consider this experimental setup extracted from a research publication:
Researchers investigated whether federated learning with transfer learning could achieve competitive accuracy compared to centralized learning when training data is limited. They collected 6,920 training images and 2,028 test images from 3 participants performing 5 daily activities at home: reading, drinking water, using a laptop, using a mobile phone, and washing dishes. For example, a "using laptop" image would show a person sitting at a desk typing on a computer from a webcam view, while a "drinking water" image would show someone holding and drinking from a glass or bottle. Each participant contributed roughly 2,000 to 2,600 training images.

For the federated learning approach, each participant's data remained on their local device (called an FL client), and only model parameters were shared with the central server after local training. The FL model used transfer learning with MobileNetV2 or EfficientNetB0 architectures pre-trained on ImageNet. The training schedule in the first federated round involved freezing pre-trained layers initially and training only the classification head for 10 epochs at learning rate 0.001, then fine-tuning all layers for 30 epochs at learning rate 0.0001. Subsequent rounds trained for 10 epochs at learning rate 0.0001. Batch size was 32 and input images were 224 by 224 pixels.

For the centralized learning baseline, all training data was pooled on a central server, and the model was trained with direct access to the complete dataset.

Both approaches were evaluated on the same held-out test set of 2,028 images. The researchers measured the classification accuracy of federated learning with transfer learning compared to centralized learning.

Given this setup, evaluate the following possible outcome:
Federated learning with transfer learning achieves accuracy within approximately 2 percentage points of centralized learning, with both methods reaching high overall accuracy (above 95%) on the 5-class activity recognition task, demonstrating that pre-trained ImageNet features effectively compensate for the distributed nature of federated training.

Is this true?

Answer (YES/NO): YES